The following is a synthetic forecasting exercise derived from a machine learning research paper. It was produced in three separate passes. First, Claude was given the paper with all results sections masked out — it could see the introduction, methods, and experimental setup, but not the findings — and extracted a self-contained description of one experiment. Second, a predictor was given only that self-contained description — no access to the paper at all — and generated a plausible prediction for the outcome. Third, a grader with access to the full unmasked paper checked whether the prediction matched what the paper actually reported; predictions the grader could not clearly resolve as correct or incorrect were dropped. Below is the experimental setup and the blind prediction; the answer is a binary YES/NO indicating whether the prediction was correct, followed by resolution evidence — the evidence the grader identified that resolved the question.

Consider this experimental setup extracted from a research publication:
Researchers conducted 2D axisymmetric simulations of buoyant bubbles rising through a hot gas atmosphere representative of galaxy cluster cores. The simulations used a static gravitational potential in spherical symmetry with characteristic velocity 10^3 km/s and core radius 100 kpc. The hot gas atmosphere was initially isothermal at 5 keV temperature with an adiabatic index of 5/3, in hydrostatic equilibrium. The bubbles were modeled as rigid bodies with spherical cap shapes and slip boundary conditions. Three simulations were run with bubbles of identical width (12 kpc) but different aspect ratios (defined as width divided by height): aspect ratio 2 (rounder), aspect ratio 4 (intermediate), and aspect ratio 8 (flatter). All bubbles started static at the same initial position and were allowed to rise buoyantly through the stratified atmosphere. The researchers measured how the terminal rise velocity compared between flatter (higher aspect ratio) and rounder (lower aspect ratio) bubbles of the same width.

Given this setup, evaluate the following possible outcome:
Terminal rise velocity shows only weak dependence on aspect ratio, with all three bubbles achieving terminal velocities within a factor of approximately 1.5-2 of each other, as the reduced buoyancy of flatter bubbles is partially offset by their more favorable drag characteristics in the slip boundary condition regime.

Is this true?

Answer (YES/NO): NO